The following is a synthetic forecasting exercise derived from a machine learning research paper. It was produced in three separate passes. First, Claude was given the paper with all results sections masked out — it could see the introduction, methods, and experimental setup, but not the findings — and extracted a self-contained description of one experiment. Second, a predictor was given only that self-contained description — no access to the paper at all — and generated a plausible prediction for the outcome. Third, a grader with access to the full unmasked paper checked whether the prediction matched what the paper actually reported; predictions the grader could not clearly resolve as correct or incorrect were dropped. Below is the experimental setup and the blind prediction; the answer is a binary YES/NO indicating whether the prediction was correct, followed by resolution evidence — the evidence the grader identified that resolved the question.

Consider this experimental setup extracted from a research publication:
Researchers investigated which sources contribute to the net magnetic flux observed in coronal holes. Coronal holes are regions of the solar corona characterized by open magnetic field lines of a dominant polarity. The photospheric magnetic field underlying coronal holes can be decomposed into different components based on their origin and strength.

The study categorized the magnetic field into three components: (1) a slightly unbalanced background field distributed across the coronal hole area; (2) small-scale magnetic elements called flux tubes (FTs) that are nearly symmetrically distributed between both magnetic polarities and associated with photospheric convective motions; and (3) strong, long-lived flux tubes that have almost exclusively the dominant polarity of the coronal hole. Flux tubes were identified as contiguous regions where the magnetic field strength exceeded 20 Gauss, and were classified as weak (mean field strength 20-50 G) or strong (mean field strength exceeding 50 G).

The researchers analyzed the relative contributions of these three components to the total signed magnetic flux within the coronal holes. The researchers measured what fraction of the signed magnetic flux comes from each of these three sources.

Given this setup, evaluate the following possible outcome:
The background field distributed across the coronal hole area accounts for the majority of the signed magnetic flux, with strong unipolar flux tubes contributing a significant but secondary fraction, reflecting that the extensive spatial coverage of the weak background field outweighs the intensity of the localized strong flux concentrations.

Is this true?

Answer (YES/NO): NO